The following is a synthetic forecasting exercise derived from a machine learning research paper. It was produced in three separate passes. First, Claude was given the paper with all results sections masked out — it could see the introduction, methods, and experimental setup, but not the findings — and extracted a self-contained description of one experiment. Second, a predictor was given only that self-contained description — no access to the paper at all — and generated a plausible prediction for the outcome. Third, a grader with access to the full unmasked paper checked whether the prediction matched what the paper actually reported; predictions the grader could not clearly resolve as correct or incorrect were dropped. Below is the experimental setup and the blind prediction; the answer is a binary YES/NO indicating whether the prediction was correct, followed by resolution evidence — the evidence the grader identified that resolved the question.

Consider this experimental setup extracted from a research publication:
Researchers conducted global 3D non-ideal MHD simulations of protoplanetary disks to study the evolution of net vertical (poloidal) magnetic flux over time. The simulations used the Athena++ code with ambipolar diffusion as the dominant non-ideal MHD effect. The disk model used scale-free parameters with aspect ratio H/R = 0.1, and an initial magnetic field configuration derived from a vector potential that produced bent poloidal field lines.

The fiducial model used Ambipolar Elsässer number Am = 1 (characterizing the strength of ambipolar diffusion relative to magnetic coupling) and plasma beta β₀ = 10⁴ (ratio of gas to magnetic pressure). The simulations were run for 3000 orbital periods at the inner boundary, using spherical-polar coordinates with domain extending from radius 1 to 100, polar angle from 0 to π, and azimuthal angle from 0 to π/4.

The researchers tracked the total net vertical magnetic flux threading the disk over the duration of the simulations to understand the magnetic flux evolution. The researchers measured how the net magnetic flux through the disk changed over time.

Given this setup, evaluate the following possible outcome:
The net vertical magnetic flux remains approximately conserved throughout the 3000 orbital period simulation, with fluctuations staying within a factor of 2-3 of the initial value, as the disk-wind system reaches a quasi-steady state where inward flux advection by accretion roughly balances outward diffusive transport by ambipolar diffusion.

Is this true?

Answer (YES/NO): NO